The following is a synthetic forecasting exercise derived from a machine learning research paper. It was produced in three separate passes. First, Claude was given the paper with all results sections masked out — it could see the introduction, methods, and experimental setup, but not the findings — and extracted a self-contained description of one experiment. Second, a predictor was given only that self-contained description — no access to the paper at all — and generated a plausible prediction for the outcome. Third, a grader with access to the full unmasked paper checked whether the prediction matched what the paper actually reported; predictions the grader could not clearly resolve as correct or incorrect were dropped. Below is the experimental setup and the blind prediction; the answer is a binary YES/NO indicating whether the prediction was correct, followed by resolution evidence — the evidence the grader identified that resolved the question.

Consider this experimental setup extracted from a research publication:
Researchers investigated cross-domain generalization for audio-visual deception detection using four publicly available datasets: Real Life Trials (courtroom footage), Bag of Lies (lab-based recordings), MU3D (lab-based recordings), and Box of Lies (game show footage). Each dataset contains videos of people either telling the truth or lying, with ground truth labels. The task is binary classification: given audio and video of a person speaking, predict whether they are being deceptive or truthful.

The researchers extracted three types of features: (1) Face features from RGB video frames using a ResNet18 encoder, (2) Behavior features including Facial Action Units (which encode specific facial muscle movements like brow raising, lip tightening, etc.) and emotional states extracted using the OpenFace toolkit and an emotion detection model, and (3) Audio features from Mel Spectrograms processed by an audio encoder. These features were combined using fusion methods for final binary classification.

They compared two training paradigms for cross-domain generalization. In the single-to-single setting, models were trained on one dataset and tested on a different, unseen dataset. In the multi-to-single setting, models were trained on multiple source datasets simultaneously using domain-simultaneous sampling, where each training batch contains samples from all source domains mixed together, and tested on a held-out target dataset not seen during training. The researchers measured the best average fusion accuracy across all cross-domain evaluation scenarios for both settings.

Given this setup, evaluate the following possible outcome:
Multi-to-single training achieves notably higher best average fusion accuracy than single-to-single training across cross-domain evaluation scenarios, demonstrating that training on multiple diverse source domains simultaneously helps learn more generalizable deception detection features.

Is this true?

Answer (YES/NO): NO